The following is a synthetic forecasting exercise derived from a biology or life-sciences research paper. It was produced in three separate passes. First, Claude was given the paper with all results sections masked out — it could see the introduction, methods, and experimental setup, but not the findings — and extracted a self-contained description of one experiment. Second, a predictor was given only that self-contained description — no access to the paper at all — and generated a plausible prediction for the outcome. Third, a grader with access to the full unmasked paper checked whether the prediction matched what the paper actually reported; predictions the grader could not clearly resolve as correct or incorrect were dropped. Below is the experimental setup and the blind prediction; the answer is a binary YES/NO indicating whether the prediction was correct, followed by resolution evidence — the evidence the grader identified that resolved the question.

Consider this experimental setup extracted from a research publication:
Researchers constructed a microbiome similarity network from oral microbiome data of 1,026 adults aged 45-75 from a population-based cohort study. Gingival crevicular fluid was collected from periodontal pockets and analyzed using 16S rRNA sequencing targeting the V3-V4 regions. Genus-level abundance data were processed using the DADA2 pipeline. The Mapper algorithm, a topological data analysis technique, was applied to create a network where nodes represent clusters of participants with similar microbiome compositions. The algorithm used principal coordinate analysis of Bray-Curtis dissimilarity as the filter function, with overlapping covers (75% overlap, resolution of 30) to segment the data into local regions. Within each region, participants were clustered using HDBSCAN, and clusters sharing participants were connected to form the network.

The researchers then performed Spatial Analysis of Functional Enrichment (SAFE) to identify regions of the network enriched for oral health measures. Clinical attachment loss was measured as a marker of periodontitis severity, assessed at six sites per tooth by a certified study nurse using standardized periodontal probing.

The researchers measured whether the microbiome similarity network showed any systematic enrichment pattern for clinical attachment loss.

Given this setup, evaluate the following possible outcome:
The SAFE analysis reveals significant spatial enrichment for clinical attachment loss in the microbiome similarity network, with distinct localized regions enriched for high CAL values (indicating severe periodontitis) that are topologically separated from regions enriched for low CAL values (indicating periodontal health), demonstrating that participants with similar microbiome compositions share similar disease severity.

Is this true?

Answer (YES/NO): YES